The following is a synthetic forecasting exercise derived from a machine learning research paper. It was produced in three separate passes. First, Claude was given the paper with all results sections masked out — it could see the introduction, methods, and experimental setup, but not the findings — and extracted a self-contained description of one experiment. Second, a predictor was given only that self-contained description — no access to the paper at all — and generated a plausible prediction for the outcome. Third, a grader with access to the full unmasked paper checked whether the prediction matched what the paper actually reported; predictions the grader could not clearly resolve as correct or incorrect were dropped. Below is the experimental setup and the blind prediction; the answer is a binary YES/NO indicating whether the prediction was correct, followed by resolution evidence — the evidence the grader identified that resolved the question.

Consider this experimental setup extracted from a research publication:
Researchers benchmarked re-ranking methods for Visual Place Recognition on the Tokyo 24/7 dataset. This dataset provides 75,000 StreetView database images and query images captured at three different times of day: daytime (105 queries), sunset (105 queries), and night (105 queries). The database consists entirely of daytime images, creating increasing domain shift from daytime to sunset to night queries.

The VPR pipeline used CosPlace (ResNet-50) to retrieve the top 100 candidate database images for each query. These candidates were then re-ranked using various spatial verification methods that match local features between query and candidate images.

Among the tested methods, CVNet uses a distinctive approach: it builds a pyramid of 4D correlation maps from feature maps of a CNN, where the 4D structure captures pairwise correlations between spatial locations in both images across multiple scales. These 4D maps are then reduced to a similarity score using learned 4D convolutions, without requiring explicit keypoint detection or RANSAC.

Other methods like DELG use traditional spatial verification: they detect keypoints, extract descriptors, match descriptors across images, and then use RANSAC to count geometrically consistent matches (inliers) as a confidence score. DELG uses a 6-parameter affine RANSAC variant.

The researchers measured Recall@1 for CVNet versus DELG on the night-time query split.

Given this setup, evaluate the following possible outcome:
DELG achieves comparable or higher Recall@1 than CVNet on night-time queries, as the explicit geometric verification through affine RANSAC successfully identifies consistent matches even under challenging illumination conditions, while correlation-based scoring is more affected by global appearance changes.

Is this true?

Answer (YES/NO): NO